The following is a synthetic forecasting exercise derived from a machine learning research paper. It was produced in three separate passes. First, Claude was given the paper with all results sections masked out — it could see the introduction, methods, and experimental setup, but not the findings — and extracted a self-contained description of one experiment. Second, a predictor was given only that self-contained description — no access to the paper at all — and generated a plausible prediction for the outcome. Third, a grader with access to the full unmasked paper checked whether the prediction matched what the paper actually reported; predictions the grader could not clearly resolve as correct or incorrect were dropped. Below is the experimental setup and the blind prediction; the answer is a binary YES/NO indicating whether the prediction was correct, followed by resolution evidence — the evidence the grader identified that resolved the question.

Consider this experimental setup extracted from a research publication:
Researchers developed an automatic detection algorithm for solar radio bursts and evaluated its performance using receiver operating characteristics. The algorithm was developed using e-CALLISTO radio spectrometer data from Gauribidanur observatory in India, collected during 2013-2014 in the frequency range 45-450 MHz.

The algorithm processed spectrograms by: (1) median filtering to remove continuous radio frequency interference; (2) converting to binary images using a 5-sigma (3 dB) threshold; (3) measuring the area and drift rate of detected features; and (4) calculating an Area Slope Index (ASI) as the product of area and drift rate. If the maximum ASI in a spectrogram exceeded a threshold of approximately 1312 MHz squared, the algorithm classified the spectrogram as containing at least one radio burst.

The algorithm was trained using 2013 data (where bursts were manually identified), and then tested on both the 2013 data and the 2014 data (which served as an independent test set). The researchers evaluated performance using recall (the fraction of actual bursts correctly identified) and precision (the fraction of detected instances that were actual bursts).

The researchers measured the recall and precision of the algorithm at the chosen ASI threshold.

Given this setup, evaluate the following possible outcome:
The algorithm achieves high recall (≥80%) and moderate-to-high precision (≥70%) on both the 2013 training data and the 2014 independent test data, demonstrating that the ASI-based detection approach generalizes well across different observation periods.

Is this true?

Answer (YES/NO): NO